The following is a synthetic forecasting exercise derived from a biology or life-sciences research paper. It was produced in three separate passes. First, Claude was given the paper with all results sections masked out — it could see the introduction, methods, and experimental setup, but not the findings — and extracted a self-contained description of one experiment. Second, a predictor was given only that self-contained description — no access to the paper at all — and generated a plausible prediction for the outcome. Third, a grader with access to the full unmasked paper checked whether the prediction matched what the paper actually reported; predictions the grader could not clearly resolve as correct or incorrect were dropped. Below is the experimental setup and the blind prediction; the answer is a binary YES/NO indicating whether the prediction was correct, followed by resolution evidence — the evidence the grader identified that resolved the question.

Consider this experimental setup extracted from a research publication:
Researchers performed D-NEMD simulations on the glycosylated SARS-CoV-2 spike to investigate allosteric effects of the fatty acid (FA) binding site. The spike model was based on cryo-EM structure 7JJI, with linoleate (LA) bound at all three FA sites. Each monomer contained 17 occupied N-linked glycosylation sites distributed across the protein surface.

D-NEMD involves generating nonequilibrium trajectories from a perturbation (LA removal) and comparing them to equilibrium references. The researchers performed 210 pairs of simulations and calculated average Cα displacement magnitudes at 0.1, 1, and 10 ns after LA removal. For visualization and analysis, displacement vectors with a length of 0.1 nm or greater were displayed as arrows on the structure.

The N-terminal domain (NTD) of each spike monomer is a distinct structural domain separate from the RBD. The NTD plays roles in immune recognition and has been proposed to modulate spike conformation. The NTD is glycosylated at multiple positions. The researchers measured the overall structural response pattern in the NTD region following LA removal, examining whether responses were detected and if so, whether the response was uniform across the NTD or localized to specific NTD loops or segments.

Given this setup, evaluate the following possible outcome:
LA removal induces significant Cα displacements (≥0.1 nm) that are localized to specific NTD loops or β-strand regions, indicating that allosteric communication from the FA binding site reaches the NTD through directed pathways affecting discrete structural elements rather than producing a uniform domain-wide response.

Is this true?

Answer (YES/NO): YES